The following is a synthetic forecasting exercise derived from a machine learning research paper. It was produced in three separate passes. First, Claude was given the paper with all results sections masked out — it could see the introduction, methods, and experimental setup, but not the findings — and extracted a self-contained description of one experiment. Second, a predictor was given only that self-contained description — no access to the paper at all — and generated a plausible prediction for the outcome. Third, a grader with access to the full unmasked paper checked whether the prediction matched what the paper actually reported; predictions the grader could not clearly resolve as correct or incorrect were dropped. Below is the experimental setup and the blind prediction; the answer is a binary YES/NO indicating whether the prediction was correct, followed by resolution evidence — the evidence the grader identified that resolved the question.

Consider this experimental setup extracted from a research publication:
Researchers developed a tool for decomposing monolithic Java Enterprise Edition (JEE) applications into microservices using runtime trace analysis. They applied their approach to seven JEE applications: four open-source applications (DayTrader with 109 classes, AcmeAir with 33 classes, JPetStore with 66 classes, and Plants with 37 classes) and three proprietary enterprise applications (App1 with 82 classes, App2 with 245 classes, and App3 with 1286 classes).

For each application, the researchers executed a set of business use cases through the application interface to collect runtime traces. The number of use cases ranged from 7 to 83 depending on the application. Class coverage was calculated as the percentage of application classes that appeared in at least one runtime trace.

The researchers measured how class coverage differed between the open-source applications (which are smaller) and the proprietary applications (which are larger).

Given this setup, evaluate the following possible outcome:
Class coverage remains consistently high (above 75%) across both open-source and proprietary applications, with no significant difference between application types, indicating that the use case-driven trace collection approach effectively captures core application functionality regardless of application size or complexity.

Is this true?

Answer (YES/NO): NO